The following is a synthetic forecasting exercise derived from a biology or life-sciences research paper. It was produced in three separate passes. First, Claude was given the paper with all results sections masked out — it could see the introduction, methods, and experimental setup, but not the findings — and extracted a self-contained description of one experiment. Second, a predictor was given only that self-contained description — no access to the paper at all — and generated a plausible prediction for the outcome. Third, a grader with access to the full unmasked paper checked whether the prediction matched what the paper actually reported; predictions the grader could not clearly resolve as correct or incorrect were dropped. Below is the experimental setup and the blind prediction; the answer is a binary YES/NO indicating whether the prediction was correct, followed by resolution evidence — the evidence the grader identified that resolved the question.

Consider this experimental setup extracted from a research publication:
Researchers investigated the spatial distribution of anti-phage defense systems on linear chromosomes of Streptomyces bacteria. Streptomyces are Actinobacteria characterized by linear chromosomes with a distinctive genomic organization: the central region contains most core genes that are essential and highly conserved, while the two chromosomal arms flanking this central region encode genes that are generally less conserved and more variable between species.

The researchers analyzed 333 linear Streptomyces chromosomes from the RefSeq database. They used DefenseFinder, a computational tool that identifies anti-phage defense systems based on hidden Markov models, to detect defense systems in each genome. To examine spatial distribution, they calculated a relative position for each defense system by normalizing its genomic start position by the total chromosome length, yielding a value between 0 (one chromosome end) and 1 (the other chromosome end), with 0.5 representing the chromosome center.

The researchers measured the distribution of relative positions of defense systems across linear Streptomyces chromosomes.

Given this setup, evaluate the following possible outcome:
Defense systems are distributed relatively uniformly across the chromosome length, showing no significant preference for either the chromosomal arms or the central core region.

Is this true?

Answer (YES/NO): NO